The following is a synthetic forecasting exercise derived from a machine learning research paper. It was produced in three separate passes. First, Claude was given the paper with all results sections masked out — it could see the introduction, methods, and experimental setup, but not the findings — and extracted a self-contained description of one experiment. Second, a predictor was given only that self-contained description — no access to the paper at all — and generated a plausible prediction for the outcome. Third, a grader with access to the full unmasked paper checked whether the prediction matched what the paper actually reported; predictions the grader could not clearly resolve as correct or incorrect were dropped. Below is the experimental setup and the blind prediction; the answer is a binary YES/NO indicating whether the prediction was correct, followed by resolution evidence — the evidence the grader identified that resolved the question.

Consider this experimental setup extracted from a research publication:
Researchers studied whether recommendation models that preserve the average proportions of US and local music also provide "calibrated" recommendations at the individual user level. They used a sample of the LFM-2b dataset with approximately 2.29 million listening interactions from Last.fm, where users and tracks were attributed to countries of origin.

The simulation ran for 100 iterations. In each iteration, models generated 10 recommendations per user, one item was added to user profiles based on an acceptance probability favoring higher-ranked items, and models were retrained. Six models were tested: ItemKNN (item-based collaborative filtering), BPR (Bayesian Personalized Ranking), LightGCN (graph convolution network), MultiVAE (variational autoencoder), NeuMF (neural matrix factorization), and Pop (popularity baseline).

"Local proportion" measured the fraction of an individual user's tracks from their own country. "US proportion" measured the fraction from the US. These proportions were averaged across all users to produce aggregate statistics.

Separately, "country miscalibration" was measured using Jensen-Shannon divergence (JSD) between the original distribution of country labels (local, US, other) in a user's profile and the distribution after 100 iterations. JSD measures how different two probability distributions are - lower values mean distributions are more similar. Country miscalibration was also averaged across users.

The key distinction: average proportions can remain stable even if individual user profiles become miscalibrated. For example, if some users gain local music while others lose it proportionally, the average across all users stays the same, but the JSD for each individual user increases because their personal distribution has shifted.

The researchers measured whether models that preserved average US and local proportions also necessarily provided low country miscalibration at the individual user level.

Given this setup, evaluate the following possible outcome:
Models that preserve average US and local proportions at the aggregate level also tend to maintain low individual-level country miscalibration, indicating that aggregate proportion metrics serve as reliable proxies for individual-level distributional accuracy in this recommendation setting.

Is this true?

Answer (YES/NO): NO